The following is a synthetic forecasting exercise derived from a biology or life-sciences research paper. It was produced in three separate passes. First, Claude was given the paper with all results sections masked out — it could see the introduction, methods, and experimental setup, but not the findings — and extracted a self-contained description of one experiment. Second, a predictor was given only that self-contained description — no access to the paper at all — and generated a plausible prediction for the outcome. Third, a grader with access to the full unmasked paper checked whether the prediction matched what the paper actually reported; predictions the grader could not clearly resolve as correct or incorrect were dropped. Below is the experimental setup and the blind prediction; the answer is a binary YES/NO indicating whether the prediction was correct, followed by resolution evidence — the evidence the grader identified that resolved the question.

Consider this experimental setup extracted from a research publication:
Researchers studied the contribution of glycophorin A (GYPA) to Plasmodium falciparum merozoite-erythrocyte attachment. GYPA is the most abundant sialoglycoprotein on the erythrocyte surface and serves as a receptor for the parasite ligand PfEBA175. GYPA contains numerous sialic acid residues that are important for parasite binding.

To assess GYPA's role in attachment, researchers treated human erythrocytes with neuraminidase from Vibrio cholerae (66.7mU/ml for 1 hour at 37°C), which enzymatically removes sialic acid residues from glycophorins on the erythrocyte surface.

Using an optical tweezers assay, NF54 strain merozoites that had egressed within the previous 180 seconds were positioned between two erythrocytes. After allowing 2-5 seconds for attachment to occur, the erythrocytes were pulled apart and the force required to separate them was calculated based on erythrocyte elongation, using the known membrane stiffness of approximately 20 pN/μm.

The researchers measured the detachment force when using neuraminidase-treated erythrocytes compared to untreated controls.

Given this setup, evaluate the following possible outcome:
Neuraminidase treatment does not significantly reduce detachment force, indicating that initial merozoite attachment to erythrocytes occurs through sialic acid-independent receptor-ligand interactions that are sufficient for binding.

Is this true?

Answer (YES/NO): NO